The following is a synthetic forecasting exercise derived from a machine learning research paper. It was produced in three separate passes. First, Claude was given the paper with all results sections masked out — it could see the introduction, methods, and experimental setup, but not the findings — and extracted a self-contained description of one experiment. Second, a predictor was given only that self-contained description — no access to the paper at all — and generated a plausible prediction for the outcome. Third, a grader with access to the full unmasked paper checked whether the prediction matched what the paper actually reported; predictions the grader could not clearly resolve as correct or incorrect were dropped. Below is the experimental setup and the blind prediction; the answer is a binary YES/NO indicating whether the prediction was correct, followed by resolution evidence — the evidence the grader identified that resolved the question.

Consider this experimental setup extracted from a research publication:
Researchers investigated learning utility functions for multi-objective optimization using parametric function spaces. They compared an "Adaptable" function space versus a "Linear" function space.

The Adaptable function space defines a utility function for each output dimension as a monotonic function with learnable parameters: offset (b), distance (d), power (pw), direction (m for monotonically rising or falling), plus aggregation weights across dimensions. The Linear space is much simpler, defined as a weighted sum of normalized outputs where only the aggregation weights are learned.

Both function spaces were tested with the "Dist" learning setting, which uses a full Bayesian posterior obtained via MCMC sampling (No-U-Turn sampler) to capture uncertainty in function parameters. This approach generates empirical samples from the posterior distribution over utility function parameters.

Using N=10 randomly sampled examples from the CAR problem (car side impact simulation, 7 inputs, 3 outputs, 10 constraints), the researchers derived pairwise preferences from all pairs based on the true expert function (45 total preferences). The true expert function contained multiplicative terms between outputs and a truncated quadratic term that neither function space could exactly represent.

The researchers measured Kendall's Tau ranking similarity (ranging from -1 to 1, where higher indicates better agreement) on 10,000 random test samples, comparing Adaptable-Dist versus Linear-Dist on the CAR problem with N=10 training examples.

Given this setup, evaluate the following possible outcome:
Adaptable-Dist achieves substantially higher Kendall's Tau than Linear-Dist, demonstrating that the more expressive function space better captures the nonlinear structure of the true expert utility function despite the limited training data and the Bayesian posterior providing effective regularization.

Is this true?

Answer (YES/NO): YES